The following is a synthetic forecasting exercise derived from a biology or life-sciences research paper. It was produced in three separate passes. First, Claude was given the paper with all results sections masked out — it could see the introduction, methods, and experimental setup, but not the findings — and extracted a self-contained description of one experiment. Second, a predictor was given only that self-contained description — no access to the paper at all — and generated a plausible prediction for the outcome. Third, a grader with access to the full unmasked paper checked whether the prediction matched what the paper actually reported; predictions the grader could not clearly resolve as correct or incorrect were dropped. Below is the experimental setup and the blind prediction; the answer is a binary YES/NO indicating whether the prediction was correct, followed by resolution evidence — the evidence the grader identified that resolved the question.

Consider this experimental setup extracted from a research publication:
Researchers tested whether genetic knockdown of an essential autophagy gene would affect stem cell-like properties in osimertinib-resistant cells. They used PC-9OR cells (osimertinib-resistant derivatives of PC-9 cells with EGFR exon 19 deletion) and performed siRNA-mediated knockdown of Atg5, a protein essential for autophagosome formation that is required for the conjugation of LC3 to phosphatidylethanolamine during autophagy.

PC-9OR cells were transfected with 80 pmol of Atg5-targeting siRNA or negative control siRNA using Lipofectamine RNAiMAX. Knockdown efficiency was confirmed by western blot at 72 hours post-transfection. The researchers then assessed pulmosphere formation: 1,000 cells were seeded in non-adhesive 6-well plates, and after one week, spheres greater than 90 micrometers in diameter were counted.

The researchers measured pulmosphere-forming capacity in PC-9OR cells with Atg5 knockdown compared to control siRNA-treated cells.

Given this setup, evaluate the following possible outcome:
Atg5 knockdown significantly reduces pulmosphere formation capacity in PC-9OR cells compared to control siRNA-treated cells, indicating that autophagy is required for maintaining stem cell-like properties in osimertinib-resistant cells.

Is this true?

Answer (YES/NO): NO